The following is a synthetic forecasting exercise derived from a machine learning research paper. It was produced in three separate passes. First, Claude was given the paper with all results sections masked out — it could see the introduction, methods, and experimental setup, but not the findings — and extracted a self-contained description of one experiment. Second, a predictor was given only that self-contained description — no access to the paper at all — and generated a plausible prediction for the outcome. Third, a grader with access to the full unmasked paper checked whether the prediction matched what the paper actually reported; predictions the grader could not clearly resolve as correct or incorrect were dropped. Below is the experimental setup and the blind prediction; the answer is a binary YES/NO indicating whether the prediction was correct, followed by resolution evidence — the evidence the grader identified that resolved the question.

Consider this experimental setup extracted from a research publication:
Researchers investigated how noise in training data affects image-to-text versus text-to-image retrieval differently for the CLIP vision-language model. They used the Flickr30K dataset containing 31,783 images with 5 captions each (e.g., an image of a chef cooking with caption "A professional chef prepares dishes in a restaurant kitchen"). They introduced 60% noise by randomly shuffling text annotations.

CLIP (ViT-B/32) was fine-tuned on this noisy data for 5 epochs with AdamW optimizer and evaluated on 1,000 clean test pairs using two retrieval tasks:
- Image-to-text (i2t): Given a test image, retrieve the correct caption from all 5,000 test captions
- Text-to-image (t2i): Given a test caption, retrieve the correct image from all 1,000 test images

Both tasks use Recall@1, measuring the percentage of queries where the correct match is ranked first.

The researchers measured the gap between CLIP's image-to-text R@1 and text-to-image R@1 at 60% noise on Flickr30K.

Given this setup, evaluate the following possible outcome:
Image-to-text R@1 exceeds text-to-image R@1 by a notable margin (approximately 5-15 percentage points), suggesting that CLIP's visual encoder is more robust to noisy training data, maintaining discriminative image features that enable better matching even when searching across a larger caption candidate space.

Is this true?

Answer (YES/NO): YES